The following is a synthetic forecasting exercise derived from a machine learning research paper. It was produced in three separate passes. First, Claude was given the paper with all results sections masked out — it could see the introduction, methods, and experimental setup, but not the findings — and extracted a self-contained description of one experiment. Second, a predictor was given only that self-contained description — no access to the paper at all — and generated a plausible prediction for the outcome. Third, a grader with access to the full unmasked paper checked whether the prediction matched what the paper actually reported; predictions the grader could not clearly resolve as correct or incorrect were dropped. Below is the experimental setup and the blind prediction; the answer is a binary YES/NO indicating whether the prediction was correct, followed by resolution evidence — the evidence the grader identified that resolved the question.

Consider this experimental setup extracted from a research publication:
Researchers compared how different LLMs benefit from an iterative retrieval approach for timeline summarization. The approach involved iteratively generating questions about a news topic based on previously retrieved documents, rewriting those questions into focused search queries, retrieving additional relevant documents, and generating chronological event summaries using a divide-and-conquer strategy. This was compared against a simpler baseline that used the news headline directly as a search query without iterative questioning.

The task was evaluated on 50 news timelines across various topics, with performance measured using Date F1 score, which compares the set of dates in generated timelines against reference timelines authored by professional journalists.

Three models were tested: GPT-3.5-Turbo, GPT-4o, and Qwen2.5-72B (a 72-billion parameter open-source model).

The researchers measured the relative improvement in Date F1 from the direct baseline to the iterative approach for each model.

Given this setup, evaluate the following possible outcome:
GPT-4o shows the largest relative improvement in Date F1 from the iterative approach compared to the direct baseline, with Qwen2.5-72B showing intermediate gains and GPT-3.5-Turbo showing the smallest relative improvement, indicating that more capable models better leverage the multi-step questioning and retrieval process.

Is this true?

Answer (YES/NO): NO